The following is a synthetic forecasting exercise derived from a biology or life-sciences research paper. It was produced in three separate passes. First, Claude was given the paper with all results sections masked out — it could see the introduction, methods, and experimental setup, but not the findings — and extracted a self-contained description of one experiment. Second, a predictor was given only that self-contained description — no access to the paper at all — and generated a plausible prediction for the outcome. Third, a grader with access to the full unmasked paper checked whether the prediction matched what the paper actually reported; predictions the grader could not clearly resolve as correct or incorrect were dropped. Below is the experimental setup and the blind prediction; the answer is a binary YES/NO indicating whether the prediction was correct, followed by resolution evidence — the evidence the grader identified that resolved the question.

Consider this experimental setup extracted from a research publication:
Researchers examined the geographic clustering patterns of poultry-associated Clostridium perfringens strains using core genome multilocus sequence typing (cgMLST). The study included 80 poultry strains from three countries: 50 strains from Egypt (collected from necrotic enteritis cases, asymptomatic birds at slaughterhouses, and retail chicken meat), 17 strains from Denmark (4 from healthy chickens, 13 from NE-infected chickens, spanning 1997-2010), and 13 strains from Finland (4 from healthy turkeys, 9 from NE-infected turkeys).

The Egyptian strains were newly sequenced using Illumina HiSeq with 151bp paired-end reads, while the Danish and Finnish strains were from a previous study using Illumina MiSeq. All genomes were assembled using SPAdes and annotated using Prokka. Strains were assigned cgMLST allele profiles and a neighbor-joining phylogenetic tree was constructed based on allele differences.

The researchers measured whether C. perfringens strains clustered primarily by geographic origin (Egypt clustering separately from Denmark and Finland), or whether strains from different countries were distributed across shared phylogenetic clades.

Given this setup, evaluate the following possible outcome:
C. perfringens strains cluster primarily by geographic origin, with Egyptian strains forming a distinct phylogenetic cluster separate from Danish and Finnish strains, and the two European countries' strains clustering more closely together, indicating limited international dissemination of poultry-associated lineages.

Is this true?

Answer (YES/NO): NO